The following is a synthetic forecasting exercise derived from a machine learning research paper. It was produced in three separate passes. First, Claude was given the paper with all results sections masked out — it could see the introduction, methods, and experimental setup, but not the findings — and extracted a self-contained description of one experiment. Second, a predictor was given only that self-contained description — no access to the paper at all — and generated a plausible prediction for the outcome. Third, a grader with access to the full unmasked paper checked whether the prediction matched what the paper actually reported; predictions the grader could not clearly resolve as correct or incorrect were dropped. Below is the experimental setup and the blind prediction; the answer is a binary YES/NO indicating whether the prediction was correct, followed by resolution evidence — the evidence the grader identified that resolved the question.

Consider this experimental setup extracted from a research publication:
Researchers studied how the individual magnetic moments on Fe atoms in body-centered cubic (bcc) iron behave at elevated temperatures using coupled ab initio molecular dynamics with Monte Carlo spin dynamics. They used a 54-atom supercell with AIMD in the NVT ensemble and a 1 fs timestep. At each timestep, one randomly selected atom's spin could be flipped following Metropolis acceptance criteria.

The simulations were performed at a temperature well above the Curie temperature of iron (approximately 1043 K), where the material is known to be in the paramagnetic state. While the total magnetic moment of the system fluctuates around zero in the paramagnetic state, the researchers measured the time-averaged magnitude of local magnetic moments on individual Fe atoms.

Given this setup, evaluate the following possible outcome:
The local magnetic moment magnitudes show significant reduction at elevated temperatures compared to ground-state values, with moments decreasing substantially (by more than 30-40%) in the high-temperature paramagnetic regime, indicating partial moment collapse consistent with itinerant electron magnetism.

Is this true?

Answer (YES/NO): NO